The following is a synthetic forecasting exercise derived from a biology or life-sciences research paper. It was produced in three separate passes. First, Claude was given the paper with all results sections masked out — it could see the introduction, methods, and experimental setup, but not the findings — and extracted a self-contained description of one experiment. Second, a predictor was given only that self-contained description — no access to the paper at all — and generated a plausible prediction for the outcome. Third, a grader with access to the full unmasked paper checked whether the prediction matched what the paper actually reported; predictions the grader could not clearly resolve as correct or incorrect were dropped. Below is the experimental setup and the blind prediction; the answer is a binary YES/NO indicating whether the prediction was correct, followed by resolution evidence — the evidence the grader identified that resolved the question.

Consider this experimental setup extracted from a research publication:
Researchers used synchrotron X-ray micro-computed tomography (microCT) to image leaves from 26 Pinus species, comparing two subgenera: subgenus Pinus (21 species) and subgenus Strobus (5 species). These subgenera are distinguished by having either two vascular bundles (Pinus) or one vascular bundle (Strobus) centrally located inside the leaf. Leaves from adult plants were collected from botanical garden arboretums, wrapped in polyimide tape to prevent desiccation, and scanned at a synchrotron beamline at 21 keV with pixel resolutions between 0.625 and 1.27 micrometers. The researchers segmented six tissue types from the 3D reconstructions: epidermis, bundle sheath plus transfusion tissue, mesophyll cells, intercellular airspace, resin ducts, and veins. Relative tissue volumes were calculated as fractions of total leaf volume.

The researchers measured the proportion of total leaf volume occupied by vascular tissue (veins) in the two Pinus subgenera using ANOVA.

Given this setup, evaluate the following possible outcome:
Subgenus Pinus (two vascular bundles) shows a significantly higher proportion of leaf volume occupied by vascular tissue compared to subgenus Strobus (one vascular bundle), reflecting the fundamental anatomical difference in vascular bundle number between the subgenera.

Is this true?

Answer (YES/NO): NO